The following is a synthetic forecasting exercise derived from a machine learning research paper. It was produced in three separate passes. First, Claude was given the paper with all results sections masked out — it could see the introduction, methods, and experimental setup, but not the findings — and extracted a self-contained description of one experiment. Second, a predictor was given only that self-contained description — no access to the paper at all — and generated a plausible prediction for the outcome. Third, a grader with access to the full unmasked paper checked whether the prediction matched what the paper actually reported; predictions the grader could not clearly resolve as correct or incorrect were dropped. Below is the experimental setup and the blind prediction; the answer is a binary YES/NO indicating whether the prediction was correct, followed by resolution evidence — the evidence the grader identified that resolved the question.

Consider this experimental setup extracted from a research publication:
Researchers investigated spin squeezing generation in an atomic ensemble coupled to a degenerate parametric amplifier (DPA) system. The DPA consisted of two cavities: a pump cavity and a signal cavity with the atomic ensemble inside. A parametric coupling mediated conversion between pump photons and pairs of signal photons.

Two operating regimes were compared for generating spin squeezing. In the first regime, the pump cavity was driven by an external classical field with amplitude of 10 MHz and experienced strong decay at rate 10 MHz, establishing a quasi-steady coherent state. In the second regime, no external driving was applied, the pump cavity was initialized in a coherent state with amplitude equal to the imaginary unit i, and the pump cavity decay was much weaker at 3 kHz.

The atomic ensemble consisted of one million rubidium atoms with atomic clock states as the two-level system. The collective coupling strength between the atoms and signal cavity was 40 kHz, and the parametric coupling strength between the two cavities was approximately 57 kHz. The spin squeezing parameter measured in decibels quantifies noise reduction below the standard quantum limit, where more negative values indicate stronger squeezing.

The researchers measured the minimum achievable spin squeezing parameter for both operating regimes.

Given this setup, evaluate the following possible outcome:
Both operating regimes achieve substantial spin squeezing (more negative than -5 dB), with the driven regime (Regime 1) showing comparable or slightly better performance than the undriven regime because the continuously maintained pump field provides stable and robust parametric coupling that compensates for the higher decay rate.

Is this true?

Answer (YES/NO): NO